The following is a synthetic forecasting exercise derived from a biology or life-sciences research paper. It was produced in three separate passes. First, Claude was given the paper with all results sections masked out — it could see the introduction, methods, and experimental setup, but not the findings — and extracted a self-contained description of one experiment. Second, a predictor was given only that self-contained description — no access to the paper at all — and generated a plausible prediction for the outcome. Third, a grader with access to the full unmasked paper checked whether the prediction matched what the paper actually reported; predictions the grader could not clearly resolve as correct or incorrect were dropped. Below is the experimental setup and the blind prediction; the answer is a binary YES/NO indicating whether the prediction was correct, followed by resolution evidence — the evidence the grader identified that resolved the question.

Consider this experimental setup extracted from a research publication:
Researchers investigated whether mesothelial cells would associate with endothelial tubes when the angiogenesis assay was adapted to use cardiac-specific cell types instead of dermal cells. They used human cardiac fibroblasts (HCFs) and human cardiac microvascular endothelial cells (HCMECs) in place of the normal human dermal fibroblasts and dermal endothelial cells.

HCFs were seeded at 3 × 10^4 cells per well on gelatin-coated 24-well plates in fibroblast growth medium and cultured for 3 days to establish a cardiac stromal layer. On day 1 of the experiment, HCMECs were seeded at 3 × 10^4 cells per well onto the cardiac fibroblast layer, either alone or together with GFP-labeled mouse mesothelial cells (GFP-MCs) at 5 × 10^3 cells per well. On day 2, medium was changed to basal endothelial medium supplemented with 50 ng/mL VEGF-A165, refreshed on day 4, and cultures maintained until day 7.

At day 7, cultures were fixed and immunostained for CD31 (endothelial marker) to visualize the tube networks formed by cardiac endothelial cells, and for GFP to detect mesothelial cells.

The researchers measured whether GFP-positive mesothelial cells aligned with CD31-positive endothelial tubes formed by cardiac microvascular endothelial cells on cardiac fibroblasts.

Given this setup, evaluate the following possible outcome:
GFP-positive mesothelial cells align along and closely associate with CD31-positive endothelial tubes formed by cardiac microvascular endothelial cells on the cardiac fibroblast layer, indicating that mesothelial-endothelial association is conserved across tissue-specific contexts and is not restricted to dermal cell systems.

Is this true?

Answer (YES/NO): YES